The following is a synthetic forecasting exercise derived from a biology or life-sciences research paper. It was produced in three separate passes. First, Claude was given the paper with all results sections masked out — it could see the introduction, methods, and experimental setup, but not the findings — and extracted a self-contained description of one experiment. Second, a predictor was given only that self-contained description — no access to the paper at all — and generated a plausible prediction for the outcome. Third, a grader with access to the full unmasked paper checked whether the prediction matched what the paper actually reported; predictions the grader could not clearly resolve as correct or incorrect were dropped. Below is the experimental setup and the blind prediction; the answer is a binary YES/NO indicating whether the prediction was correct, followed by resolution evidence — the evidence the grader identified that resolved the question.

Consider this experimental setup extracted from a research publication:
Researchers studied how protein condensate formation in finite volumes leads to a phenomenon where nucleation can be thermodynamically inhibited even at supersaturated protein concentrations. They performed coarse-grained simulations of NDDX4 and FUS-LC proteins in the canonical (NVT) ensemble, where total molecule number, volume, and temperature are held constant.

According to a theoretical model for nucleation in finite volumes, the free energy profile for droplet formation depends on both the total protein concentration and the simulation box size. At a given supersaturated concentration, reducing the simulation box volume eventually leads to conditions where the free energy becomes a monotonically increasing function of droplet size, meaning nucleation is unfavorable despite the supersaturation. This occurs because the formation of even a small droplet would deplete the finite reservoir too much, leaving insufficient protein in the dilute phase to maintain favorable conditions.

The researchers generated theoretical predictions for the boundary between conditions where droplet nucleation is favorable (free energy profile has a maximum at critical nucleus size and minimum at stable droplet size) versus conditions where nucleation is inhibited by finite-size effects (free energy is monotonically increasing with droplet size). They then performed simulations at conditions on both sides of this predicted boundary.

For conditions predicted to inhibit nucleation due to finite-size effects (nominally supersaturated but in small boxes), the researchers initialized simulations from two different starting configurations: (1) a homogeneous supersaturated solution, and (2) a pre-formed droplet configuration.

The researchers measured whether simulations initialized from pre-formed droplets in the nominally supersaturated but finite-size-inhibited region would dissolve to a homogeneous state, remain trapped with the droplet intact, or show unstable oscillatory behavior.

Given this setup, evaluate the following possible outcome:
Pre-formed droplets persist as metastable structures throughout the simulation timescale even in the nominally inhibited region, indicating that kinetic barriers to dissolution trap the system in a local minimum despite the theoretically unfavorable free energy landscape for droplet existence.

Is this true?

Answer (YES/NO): YES